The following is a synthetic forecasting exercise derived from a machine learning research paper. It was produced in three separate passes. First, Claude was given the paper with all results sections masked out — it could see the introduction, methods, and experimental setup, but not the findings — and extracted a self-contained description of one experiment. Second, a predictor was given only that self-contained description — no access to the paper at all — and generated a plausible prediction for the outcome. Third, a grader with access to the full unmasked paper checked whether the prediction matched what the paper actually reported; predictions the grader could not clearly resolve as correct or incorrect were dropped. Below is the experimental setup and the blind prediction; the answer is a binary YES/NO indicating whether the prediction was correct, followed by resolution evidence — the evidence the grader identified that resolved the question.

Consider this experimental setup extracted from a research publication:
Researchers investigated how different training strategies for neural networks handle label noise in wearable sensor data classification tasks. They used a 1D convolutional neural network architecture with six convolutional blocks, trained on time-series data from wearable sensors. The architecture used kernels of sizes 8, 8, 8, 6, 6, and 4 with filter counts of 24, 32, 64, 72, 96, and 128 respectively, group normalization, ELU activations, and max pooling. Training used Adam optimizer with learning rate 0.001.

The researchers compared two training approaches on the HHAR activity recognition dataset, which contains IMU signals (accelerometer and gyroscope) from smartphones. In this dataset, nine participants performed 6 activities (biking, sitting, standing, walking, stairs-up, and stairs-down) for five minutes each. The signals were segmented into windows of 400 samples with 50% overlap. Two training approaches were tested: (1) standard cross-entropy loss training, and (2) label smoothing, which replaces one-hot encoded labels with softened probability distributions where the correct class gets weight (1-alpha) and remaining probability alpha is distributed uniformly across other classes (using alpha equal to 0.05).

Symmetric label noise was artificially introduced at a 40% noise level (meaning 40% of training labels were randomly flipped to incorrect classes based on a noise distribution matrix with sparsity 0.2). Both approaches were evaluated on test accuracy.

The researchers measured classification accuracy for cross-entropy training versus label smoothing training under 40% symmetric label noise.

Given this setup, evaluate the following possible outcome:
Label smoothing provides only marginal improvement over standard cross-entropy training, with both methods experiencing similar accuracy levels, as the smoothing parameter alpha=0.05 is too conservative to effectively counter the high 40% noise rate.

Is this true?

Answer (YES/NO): NO